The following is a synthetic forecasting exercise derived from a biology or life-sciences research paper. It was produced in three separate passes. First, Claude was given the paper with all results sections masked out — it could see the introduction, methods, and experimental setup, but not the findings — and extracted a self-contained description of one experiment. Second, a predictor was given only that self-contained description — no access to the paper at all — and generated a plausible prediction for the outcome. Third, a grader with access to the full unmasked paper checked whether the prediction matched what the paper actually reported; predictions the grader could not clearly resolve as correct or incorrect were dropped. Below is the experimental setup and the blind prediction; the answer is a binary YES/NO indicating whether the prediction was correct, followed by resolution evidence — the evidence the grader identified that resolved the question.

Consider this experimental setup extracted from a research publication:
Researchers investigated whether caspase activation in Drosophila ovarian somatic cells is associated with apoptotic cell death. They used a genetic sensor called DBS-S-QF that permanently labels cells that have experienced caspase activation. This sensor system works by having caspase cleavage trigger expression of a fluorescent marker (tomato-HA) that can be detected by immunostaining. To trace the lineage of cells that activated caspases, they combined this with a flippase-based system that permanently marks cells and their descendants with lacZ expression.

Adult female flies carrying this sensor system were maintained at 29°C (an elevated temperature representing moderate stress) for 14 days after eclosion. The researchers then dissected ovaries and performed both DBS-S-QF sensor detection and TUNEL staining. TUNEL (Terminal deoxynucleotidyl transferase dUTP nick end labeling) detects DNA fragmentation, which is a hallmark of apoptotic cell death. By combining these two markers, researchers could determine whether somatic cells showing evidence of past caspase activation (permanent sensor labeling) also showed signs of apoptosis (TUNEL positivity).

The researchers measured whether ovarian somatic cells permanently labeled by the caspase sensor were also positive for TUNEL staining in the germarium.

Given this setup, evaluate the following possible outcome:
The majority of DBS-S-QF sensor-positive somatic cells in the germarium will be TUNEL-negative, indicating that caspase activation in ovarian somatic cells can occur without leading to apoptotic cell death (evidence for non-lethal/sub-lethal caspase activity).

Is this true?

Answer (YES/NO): YES